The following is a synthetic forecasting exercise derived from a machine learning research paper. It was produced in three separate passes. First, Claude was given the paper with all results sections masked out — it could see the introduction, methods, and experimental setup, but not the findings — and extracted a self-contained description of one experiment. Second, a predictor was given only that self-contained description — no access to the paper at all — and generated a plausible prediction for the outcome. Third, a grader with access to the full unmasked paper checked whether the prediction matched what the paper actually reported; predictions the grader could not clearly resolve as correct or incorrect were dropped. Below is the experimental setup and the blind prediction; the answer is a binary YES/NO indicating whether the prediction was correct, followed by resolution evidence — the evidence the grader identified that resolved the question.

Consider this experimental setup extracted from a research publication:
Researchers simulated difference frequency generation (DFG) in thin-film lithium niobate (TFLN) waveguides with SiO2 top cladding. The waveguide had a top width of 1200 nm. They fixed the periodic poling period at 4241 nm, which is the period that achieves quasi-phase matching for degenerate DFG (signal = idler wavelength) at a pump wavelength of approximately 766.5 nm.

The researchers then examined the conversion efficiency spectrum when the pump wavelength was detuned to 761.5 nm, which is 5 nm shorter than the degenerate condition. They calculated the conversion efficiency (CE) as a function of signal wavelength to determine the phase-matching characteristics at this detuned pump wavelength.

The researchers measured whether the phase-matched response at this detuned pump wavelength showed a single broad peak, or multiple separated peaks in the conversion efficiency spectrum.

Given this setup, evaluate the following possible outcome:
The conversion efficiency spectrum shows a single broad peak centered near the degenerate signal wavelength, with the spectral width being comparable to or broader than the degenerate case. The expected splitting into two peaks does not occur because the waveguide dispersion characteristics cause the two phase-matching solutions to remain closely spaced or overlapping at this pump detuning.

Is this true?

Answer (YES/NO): NO